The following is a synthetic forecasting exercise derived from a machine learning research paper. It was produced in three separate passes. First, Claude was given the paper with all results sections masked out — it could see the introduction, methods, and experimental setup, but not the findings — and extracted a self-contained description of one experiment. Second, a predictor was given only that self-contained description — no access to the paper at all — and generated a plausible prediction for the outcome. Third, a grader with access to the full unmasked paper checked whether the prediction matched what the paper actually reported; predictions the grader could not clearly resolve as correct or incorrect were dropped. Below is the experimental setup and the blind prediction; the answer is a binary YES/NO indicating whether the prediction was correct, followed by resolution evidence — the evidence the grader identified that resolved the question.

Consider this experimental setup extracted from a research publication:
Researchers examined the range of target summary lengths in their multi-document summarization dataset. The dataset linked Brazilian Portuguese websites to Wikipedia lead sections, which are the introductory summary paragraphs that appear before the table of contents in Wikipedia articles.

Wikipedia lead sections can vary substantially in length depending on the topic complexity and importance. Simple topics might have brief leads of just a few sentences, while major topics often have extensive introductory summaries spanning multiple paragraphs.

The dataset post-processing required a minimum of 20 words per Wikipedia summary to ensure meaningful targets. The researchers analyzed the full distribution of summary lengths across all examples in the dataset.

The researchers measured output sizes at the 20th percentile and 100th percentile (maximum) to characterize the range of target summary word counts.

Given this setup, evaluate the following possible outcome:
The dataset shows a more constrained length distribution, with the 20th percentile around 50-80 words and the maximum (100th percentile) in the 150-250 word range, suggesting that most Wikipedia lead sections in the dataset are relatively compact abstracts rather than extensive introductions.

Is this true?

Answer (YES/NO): NO